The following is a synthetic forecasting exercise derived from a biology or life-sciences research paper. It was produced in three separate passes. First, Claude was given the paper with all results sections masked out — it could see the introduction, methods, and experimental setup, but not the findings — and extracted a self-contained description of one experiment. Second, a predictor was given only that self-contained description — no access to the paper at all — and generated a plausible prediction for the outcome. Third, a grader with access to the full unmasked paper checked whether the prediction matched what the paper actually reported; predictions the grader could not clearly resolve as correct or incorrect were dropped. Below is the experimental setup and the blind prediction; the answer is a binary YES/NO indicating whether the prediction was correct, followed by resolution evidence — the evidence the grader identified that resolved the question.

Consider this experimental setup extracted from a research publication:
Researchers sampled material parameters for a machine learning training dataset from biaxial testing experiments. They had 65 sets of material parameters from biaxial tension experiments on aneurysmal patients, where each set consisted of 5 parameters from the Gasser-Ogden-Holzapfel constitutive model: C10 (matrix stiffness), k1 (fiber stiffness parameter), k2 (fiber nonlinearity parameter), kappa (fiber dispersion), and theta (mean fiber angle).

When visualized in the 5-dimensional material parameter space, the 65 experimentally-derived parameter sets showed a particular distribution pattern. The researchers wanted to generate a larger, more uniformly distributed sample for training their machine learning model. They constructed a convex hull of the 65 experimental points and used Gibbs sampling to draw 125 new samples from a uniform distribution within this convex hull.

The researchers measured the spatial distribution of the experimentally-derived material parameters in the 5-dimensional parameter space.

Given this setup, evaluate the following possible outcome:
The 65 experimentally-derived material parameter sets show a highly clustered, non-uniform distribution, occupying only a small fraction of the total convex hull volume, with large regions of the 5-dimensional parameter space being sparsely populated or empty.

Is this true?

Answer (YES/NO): YES